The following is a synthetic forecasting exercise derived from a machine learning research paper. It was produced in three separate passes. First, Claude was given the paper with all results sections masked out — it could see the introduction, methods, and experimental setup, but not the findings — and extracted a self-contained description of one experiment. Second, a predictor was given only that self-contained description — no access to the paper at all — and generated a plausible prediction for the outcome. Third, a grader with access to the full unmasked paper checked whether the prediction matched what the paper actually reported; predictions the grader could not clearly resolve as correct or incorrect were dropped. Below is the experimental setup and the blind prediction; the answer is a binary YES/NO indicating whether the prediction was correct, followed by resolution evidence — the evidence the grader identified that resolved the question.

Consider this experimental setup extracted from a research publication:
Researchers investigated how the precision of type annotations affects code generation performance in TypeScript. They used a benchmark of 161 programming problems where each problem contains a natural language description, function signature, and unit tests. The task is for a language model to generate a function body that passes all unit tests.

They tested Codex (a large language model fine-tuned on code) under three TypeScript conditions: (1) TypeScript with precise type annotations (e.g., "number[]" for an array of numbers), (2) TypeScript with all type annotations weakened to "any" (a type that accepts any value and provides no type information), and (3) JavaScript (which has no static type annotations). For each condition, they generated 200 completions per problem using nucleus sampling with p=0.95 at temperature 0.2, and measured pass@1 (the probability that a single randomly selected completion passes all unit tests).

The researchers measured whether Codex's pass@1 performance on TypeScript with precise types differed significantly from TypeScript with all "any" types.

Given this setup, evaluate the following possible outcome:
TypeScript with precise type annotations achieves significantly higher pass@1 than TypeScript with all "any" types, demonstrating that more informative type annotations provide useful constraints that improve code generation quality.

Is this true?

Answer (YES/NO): YES